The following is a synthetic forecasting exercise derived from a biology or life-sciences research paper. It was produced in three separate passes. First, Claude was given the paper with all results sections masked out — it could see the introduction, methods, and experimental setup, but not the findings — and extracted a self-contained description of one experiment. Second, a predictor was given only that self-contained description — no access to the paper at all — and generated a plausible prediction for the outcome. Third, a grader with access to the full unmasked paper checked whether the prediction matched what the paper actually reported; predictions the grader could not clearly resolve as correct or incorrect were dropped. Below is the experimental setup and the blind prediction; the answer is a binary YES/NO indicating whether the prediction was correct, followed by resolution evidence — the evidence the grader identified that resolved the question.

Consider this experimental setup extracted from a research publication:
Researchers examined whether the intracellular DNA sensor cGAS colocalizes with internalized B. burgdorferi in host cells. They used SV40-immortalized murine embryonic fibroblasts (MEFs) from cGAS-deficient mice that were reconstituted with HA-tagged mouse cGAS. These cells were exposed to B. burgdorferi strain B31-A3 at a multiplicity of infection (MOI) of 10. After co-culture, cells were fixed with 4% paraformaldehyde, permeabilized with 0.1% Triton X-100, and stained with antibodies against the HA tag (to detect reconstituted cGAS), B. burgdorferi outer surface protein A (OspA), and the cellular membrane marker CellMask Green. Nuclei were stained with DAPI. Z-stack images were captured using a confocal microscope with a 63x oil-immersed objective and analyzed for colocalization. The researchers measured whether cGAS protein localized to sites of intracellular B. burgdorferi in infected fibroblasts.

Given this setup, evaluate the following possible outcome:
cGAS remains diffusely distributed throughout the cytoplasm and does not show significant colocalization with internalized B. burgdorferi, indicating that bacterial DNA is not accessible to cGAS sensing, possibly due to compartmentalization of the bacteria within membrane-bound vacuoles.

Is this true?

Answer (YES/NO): NO